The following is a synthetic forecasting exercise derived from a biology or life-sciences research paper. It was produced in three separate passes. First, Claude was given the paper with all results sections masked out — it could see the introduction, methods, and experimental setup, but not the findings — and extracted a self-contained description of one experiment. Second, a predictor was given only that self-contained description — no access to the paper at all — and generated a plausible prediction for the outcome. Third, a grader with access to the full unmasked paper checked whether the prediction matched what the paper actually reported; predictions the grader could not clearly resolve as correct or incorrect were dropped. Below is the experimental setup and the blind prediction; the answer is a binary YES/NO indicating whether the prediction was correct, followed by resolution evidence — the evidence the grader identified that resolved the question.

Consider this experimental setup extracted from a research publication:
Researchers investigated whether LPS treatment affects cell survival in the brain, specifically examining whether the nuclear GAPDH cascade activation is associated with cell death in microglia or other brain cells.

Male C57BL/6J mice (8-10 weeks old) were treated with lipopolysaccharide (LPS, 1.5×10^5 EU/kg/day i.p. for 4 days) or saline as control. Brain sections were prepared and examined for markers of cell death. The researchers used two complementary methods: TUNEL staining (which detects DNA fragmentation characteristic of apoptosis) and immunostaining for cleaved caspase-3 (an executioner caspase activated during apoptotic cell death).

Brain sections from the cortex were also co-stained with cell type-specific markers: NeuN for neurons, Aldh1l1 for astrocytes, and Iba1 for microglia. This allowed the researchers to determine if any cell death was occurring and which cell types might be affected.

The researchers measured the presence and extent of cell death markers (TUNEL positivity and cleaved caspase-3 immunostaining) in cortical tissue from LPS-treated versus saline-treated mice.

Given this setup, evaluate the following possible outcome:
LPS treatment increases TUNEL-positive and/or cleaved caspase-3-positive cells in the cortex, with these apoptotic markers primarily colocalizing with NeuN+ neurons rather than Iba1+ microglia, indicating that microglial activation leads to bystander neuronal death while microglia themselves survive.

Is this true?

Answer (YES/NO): NO